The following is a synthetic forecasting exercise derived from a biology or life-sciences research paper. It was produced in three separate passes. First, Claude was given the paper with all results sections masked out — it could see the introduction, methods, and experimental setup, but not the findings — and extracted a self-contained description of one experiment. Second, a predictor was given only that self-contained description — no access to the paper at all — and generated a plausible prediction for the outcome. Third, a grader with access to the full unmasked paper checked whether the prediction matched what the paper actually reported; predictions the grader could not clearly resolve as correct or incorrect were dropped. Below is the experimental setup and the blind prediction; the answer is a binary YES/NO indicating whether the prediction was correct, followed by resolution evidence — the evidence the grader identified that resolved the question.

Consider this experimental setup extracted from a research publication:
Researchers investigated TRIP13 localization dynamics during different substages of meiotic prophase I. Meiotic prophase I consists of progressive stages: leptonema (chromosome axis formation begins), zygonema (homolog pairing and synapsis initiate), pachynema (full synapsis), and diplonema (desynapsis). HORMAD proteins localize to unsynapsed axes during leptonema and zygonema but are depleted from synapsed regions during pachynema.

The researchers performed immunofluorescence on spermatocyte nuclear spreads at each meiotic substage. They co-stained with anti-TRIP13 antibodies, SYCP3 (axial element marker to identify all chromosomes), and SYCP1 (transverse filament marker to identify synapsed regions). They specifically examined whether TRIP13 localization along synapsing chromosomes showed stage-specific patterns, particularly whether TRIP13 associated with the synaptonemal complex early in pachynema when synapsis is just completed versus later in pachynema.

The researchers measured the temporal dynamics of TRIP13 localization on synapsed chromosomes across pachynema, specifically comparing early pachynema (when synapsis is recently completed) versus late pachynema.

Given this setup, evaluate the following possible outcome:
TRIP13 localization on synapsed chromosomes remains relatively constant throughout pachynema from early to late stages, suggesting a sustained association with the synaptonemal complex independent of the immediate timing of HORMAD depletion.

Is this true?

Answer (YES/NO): NO